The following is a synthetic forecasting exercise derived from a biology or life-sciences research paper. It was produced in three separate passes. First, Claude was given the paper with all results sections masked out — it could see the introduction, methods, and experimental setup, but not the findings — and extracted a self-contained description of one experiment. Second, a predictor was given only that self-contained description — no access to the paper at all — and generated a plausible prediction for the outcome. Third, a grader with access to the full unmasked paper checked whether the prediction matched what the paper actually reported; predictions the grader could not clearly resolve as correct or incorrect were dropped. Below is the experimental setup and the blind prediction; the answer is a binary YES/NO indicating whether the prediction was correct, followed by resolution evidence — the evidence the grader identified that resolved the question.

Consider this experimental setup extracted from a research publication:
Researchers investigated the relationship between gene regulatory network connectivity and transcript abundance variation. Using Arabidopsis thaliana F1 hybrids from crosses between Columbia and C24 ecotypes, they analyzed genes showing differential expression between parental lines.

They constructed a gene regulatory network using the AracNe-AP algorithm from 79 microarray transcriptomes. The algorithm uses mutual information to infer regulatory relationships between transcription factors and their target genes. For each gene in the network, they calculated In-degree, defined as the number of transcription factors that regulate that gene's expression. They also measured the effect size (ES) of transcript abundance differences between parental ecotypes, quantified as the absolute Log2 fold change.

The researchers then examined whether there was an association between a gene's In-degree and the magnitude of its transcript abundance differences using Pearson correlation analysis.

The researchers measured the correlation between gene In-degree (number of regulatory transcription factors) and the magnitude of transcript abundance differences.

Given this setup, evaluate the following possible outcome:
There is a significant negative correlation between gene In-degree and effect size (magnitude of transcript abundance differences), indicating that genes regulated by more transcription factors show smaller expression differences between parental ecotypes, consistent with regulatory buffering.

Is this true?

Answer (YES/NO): YES